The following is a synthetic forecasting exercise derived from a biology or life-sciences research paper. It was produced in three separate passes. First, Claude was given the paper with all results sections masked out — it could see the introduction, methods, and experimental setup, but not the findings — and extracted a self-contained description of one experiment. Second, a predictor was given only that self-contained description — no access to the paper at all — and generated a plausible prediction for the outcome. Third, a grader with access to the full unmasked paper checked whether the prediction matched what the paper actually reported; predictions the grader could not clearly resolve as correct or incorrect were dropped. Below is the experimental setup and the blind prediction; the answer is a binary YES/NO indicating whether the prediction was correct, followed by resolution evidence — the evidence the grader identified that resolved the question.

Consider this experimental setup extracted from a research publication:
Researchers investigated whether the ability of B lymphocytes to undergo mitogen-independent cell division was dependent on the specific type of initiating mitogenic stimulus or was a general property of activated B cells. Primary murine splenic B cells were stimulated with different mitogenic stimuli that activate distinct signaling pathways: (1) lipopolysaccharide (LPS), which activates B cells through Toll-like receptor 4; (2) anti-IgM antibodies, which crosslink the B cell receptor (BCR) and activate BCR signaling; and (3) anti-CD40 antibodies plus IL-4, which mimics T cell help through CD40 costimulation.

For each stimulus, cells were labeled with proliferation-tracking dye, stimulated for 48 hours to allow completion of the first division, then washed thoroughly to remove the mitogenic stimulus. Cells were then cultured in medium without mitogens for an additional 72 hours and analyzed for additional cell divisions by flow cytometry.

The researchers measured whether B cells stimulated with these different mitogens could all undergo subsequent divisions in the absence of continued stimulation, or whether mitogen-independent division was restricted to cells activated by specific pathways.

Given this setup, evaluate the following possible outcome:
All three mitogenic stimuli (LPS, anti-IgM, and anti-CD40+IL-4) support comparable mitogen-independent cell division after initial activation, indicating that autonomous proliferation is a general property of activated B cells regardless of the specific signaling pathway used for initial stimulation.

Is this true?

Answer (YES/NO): NO